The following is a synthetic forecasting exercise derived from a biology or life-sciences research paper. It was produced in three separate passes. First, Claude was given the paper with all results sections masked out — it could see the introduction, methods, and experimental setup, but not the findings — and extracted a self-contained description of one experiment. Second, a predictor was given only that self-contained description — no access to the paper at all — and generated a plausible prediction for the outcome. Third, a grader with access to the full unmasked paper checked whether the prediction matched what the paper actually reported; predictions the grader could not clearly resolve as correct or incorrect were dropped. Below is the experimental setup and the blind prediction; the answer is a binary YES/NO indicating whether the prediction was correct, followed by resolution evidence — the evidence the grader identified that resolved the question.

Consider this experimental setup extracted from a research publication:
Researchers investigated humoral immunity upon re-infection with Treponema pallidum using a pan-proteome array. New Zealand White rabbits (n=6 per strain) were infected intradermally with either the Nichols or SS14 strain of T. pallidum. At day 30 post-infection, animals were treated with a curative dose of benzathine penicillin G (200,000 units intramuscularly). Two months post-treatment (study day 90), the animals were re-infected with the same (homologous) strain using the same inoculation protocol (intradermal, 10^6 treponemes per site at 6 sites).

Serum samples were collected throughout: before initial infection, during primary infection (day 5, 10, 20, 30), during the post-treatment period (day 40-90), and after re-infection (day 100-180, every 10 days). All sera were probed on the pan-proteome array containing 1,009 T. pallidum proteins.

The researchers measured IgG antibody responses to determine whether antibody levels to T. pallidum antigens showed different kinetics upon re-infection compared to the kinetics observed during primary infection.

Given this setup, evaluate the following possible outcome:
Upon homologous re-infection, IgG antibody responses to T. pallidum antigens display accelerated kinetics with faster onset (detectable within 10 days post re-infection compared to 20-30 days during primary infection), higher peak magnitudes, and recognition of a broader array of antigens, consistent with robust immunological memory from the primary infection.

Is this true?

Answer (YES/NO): NO